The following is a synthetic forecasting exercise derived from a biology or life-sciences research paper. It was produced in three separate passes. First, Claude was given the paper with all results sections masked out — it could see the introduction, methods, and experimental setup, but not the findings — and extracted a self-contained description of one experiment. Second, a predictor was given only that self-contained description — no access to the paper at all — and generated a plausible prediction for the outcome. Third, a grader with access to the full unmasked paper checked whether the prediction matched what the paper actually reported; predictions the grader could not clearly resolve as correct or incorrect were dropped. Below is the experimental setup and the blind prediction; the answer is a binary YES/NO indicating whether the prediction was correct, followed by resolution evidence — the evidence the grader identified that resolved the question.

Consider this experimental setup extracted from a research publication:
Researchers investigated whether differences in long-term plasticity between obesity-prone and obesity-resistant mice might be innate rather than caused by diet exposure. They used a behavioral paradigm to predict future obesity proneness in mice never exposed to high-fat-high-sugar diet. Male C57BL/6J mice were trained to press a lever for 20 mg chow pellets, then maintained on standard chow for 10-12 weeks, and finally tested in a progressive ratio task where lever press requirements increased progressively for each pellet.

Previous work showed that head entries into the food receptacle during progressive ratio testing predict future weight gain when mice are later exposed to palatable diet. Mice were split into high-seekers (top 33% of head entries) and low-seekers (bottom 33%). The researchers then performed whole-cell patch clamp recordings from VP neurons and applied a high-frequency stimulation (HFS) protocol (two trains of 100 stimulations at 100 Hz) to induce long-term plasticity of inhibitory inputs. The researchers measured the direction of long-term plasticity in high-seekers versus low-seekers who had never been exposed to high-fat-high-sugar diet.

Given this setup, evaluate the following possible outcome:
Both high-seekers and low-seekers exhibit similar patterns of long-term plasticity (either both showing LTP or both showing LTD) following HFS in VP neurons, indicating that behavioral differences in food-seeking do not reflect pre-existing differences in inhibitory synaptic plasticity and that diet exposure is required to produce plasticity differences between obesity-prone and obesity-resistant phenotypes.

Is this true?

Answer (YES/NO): NO